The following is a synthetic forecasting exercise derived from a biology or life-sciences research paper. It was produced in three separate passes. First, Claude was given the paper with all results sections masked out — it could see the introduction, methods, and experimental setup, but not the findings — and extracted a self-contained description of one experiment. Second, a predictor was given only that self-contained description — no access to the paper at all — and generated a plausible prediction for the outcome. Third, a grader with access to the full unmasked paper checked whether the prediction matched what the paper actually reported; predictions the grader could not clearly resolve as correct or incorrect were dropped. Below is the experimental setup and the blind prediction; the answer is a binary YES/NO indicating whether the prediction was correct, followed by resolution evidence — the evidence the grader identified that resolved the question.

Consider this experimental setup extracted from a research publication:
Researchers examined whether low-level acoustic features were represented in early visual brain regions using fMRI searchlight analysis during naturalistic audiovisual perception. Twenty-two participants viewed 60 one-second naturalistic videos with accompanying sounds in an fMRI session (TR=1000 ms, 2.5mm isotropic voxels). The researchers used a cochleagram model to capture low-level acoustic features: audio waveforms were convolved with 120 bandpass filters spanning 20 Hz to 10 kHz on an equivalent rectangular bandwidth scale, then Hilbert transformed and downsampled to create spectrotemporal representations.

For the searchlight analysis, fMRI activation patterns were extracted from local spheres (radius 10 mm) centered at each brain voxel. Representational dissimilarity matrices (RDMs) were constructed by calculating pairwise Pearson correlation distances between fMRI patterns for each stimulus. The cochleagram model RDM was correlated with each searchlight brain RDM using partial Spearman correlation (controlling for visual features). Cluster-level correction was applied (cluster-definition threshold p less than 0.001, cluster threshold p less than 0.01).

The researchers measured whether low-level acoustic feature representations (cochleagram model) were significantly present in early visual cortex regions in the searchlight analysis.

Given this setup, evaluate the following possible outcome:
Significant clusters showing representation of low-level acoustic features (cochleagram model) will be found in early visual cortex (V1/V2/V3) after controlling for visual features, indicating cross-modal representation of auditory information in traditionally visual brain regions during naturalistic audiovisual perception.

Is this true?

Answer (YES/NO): YES